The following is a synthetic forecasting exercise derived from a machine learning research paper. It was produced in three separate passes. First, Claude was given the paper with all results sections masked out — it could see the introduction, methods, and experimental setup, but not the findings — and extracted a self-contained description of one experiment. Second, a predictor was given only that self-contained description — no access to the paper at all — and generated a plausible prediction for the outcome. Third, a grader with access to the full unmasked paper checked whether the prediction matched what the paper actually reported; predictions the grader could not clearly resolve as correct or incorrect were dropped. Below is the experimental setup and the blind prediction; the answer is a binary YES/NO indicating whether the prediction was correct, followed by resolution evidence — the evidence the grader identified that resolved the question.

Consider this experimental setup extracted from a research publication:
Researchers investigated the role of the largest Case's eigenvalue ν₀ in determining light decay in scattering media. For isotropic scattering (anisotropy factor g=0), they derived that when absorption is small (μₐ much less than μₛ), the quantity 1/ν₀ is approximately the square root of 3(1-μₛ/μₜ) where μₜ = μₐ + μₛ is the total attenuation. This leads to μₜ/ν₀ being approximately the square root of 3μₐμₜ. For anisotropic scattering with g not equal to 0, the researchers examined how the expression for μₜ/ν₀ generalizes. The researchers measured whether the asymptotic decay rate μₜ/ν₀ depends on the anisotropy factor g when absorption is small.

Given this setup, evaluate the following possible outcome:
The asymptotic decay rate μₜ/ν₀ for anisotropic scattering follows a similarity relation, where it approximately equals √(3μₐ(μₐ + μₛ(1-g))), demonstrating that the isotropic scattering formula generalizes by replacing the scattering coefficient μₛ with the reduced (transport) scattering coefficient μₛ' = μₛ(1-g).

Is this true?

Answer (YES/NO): YES